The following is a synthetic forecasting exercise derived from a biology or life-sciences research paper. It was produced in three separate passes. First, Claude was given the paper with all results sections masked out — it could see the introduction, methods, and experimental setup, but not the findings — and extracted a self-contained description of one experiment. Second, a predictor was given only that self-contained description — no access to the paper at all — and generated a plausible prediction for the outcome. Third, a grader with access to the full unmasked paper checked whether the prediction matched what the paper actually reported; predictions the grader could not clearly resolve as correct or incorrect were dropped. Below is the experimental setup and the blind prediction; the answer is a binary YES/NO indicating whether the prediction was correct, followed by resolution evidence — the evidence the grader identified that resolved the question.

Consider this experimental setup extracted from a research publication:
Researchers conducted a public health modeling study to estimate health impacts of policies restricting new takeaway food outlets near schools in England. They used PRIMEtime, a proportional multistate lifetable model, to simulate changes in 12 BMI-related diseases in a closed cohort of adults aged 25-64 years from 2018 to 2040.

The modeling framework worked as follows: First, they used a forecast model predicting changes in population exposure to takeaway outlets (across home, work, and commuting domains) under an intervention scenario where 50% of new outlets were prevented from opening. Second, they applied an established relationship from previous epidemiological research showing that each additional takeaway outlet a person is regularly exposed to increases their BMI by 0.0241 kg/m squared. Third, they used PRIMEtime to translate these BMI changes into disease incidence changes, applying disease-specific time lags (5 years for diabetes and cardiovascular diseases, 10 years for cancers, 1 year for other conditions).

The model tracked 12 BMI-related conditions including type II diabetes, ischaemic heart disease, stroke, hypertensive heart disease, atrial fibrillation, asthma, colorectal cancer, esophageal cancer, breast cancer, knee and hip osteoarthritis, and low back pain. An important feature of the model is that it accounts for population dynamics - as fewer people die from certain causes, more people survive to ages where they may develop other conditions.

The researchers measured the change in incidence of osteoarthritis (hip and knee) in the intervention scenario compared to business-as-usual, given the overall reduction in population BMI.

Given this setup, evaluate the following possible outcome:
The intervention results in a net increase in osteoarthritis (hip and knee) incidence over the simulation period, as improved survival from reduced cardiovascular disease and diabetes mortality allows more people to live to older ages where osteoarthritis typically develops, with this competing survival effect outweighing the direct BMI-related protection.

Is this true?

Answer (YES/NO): YES